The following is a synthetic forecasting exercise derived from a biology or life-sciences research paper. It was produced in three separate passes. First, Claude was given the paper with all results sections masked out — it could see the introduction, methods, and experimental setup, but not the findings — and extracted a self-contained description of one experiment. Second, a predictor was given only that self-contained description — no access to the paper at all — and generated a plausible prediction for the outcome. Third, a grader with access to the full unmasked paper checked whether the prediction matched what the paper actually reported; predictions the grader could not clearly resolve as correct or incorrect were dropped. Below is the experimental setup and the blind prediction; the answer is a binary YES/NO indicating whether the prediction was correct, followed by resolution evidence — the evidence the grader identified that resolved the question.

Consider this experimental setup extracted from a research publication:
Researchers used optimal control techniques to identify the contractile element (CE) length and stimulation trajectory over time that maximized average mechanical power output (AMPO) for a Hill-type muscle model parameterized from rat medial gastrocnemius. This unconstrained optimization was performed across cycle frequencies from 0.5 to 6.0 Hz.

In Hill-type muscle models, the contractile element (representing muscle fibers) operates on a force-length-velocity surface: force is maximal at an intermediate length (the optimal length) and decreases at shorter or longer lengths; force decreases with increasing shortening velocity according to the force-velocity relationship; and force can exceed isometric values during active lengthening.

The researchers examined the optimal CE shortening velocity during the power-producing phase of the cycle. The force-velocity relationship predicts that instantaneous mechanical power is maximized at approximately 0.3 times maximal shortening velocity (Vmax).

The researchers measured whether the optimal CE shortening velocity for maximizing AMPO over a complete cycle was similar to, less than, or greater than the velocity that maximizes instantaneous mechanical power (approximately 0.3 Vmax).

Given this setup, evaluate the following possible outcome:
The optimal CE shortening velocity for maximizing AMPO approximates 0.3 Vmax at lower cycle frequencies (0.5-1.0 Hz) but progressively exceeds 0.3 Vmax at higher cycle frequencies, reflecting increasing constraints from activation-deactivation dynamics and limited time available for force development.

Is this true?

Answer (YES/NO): NO